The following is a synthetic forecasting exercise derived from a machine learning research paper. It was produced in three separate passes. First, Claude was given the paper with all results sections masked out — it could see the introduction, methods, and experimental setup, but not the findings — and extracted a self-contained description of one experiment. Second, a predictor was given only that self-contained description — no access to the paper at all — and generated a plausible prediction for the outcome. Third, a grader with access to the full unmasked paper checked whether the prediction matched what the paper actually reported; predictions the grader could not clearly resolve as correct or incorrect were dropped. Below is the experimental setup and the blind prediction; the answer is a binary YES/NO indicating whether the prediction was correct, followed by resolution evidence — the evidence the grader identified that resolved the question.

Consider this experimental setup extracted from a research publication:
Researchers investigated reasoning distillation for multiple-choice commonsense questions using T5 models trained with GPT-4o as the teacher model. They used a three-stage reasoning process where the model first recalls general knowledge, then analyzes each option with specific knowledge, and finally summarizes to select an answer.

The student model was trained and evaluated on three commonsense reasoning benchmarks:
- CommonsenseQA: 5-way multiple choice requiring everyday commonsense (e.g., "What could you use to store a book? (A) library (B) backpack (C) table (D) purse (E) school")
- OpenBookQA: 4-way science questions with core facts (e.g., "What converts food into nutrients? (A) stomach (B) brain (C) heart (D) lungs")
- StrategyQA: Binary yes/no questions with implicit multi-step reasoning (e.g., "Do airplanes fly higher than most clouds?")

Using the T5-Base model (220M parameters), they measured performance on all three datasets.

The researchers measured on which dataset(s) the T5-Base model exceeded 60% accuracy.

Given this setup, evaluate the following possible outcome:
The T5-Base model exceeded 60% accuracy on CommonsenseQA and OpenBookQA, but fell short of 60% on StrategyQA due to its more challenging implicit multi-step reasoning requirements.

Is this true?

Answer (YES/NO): NO